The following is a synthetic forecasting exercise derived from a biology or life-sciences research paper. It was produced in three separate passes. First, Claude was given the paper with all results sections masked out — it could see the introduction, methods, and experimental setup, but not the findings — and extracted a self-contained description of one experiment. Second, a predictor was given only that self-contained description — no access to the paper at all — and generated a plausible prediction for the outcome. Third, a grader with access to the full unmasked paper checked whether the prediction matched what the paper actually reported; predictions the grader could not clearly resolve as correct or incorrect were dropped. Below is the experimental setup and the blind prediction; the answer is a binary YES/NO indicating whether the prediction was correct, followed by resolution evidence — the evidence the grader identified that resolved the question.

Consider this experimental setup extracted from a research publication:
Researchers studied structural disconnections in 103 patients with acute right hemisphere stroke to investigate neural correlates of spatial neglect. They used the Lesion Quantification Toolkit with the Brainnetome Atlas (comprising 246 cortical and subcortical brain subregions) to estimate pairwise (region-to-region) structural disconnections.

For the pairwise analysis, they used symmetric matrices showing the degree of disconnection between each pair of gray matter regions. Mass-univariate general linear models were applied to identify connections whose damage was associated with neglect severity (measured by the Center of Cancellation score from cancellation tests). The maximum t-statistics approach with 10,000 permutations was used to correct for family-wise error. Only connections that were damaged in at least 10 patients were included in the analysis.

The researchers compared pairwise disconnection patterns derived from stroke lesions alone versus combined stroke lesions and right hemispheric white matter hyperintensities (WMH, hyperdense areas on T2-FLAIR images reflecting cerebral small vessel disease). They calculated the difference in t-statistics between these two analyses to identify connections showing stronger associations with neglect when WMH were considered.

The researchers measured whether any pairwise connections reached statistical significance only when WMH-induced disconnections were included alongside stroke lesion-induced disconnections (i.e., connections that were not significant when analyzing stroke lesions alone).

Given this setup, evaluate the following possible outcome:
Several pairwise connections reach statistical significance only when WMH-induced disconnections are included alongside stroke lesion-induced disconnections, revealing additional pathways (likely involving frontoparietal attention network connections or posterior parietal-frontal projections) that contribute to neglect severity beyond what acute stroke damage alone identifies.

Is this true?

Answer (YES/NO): NO